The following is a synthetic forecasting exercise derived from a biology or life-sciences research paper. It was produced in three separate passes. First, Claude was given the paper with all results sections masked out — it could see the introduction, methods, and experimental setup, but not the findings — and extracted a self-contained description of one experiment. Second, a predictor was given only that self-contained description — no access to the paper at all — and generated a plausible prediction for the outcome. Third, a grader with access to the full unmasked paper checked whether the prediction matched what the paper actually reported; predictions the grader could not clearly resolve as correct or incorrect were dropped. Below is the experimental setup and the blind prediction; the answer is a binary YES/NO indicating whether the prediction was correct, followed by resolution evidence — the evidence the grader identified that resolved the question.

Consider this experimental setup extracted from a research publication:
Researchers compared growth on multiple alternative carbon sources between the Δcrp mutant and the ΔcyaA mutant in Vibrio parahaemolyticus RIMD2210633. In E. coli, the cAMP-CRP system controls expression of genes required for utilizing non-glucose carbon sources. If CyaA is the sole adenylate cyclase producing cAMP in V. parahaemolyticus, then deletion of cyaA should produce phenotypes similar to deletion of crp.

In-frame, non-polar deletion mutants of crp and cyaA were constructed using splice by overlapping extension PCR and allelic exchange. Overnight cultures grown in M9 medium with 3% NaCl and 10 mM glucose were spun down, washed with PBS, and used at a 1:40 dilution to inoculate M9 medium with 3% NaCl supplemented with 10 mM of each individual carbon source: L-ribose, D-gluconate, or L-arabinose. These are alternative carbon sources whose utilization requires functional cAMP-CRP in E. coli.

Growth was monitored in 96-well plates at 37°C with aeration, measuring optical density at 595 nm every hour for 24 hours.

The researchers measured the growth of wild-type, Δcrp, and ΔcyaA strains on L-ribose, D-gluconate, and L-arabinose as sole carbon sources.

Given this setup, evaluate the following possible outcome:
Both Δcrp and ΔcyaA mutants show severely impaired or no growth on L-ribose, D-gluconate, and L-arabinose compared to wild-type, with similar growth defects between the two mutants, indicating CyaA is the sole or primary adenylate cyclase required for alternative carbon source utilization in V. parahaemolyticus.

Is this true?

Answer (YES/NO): NO